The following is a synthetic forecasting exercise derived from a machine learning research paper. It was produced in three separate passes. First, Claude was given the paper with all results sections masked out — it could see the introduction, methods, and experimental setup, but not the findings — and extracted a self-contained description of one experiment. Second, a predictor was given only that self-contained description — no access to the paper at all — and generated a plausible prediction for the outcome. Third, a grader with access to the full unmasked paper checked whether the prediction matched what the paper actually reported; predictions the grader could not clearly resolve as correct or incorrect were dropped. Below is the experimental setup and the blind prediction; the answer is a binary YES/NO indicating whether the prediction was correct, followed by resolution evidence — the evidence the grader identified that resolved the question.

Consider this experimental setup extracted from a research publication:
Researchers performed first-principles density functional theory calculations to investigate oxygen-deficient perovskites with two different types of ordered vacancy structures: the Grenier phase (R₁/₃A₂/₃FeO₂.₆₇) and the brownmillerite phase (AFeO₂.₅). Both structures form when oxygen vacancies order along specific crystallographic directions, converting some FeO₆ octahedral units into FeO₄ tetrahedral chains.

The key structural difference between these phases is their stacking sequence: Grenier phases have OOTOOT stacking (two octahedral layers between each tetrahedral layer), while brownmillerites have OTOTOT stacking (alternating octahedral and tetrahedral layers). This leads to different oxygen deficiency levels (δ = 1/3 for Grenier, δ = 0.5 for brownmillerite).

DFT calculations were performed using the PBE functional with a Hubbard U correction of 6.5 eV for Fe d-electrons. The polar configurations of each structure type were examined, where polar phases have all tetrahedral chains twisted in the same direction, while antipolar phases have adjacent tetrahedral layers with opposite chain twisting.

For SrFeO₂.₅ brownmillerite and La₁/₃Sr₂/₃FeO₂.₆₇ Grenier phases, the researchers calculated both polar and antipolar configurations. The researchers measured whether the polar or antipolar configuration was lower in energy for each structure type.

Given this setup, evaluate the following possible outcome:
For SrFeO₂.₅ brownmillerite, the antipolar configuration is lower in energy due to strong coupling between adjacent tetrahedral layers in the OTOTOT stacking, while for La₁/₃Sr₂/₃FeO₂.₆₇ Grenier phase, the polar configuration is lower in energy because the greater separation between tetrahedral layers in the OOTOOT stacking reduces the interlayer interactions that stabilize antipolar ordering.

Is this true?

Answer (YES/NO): YES